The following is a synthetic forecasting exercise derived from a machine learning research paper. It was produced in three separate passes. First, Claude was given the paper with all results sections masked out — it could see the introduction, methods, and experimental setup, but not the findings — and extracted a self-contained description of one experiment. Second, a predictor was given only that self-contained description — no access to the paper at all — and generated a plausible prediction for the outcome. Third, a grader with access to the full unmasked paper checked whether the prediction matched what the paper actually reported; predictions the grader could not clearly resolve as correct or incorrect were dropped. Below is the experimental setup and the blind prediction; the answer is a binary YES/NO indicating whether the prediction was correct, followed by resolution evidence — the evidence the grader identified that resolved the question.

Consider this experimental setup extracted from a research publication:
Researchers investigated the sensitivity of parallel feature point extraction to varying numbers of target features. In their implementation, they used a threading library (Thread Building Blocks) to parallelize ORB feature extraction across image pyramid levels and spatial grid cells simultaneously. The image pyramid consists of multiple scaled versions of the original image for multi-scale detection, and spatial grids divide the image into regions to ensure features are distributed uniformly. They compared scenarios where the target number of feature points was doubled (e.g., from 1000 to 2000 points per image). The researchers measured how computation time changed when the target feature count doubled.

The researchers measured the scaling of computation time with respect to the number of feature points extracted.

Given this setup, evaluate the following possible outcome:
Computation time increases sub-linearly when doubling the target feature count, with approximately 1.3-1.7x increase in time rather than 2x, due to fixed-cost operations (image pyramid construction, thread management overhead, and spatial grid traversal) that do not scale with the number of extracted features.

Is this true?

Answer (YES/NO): NO